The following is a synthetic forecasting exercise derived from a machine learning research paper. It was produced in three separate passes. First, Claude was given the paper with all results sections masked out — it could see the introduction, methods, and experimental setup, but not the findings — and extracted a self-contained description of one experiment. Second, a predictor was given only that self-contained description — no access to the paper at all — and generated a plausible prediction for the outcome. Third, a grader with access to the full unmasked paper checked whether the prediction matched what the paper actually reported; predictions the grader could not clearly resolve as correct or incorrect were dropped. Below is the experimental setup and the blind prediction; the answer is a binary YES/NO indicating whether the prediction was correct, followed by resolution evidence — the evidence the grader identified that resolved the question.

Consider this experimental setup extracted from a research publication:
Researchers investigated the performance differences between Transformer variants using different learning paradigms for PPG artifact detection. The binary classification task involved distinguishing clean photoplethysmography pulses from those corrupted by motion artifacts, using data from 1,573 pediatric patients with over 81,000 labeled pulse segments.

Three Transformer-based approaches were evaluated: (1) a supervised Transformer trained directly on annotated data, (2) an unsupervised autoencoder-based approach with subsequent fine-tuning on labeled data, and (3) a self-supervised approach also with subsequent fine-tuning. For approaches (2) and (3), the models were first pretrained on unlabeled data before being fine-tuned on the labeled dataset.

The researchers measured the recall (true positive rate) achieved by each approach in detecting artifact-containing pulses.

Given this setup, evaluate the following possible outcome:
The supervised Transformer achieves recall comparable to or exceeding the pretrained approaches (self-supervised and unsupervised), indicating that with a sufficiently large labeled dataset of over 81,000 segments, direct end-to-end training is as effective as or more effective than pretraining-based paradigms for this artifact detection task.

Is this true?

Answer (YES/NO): NO